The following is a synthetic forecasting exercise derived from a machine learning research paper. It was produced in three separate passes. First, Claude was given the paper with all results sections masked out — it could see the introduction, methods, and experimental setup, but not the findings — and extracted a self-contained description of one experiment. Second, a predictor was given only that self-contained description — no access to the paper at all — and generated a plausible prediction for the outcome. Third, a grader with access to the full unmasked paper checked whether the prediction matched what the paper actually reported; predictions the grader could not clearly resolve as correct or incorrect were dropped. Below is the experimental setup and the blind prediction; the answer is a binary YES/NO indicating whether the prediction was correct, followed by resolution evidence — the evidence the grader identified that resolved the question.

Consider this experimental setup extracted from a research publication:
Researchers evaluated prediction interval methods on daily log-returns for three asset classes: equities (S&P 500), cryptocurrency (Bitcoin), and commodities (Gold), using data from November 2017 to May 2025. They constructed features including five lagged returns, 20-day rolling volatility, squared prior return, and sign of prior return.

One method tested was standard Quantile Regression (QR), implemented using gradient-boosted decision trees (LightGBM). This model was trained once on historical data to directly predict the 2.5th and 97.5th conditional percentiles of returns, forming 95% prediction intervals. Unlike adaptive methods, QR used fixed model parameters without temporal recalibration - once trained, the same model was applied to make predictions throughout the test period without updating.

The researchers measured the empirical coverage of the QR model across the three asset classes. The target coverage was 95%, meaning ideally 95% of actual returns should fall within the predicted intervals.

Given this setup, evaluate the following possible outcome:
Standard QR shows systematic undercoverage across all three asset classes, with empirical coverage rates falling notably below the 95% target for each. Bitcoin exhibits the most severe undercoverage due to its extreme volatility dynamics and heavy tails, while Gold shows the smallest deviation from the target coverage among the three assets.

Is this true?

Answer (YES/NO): NO